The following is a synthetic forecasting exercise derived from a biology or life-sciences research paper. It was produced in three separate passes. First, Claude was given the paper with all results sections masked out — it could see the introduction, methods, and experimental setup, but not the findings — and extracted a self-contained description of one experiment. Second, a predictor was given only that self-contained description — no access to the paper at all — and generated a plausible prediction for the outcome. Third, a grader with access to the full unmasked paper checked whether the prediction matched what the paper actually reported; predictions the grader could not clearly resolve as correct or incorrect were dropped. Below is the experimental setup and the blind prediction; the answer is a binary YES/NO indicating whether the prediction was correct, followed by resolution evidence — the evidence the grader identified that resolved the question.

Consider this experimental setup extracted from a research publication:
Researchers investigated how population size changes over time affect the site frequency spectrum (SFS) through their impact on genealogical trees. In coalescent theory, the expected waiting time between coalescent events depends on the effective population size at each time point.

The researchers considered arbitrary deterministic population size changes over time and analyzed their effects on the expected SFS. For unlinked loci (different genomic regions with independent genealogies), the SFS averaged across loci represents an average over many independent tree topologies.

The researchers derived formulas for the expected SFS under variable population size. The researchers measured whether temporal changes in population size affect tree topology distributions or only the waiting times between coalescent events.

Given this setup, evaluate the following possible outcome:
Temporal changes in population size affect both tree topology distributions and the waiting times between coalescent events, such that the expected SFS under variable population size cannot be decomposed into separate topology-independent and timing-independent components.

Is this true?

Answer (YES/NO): NO